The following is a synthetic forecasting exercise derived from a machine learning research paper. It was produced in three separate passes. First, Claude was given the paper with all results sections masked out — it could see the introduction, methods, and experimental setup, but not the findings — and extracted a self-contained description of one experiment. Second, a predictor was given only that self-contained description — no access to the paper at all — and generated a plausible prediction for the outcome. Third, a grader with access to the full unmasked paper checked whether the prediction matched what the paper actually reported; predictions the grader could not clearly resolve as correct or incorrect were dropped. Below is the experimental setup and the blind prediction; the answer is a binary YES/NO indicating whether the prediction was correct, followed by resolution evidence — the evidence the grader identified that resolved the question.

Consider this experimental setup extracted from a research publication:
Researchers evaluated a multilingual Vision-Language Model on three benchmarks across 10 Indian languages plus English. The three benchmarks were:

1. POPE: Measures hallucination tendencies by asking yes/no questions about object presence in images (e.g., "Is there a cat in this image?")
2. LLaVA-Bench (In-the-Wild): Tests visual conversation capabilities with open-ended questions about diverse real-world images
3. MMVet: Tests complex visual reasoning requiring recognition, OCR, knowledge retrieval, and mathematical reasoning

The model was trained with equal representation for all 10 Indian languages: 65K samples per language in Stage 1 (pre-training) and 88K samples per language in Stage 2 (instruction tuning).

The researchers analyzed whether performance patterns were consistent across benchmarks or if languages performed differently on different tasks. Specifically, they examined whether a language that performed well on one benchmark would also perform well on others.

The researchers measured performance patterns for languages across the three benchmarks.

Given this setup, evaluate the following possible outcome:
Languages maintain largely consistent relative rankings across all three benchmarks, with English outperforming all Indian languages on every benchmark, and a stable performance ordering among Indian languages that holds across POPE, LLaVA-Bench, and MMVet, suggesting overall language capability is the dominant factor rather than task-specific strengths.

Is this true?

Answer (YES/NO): NO